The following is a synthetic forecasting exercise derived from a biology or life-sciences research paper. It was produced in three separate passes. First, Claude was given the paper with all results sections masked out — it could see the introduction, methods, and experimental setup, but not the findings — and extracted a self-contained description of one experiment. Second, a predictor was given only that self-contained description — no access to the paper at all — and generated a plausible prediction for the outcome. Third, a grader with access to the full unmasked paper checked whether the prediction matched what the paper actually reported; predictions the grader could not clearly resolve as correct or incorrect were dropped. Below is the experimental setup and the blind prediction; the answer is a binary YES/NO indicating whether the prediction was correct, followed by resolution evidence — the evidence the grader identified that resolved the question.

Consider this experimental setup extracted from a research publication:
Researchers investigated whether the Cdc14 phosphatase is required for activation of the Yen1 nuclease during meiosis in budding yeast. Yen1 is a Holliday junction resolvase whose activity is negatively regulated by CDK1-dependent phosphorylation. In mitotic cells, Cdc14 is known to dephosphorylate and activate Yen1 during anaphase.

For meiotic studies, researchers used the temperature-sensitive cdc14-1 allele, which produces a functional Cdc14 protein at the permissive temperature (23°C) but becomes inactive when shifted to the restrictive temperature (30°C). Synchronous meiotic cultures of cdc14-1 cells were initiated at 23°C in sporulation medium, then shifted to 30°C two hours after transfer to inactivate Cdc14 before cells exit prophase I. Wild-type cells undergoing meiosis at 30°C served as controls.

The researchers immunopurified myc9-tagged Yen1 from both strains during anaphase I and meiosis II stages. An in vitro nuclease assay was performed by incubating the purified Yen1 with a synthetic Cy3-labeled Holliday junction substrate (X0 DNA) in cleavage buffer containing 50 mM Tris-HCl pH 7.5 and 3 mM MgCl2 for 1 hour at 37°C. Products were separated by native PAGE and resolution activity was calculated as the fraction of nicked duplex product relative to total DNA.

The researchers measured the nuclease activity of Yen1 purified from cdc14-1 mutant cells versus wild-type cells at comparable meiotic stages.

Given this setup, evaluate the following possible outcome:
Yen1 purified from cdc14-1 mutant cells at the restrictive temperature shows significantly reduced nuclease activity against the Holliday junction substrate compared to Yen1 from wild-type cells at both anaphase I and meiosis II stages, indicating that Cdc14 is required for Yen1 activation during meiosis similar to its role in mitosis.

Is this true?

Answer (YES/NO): YES